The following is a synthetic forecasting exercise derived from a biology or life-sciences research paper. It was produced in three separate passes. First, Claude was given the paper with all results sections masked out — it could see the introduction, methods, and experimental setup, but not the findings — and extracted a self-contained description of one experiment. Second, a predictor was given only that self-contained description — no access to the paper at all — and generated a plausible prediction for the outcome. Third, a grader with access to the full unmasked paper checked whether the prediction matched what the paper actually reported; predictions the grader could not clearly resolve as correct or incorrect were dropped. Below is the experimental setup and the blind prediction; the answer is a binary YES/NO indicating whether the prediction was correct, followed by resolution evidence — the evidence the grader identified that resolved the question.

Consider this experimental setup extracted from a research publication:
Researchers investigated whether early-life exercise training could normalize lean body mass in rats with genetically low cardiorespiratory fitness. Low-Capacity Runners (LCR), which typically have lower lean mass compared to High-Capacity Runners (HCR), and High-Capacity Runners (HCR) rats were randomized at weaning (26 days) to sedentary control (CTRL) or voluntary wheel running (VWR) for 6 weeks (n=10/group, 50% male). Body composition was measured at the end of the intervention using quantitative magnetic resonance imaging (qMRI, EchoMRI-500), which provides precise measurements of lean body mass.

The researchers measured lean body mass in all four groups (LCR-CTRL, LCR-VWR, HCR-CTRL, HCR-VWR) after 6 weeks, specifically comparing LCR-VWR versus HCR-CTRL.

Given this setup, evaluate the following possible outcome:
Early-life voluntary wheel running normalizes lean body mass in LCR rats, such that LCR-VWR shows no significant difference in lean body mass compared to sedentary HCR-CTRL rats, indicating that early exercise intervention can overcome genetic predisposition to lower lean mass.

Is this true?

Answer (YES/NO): NO